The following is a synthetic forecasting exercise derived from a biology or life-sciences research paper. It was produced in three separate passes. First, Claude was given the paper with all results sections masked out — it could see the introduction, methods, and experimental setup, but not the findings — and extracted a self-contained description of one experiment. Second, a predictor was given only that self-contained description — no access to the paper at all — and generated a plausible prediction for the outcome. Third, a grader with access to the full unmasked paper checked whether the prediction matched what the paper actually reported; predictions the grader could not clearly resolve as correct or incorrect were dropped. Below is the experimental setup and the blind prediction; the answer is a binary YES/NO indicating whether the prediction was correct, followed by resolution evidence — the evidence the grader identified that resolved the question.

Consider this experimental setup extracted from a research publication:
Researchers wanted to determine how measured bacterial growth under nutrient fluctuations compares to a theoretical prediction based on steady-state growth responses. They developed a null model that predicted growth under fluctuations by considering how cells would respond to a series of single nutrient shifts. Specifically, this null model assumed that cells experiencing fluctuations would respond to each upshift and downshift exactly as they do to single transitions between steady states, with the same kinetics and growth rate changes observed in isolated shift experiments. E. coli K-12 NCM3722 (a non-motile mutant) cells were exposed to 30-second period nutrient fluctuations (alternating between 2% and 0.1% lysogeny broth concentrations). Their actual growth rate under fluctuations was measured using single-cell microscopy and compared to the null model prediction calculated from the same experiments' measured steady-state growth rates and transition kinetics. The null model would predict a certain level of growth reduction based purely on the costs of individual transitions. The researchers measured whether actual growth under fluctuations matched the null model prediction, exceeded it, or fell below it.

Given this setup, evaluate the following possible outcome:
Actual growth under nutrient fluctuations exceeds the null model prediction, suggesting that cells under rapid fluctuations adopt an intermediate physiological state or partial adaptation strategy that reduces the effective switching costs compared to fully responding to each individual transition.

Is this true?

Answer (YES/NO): YES